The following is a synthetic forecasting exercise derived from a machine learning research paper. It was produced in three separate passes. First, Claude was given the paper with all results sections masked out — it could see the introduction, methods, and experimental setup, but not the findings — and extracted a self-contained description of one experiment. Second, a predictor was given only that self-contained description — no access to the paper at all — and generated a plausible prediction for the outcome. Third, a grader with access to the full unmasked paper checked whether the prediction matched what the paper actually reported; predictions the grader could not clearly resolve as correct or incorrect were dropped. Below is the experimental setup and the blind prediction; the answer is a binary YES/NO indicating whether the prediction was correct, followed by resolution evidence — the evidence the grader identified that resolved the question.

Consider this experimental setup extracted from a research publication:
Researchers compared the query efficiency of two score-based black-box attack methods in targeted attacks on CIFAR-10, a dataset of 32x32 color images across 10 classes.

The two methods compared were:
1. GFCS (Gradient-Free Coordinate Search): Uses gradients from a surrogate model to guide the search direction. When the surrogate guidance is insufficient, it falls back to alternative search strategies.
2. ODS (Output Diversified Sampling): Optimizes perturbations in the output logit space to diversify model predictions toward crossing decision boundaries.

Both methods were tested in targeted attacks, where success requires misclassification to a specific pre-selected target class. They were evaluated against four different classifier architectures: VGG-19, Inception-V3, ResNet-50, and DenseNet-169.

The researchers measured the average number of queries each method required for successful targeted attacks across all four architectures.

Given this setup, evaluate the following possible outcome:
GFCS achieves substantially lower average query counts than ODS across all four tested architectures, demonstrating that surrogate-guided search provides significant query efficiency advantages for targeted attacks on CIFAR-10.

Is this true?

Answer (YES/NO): YES